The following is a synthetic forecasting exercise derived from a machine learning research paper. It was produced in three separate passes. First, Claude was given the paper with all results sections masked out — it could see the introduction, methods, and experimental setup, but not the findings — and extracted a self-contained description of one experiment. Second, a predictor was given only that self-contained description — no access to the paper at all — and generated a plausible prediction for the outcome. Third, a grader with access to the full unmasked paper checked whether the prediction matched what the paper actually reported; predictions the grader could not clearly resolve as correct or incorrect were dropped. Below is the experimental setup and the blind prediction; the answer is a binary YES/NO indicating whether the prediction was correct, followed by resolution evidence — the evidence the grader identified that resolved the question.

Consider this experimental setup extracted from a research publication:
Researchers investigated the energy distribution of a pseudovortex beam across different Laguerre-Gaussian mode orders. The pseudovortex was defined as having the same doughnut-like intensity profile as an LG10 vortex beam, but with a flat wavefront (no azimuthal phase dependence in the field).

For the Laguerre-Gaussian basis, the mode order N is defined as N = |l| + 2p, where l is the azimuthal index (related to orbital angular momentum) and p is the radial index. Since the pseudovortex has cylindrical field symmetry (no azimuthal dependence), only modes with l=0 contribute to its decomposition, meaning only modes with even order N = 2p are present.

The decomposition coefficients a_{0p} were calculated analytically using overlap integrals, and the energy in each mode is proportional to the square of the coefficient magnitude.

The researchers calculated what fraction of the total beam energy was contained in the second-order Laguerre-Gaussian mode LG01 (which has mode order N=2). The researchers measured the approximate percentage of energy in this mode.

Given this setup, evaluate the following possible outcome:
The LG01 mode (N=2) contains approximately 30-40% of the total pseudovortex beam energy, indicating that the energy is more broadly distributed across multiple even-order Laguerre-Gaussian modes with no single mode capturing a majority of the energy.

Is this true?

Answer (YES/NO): NO